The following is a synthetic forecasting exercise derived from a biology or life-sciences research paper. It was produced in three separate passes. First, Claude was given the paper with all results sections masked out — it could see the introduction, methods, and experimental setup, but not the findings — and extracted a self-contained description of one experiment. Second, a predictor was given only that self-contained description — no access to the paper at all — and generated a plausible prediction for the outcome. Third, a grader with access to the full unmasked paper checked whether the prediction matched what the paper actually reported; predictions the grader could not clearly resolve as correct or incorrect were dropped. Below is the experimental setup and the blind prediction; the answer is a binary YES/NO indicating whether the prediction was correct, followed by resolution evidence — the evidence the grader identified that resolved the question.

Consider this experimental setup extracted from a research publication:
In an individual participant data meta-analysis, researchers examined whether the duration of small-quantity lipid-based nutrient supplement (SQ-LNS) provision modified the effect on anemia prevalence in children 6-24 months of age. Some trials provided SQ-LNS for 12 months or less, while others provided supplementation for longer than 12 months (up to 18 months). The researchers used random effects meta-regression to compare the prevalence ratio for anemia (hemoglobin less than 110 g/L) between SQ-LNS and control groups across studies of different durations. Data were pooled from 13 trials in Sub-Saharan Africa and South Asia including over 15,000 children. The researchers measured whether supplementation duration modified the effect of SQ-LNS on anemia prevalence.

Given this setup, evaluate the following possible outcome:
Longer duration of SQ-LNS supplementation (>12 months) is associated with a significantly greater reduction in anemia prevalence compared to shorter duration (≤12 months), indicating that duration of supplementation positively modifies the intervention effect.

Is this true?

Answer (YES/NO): YES